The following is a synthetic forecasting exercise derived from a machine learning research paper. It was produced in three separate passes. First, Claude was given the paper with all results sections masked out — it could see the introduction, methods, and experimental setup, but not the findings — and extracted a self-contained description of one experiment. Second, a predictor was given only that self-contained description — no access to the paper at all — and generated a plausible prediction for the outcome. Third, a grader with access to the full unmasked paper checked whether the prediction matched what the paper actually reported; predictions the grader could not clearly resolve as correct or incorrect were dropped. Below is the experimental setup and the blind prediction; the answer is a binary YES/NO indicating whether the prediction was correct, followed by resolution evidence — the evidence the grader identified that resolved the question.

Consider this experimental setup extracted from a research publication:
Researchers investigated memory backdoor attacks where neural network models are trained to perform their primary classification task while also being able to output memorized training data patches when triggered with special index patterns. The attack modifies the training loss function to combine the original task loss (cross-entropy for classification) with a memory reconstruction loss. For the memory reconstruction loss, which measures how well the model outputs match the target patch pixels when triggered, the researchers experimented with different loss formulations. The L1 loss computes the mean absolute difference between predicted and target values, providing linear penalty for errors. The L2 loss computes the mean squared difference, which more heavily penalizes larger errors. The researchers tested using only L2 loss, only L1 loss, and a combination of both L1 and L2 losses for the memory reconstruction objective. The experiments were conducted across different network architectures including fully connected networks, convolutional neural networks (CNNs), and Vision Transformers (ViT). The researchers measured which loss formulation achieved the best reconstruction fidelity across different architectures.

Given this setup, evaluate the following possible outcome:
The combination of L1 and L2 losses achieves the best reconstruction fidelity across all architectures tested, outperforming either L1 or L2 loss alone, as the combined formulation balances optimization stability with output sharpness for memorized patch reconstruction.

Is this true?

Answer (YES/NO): NO